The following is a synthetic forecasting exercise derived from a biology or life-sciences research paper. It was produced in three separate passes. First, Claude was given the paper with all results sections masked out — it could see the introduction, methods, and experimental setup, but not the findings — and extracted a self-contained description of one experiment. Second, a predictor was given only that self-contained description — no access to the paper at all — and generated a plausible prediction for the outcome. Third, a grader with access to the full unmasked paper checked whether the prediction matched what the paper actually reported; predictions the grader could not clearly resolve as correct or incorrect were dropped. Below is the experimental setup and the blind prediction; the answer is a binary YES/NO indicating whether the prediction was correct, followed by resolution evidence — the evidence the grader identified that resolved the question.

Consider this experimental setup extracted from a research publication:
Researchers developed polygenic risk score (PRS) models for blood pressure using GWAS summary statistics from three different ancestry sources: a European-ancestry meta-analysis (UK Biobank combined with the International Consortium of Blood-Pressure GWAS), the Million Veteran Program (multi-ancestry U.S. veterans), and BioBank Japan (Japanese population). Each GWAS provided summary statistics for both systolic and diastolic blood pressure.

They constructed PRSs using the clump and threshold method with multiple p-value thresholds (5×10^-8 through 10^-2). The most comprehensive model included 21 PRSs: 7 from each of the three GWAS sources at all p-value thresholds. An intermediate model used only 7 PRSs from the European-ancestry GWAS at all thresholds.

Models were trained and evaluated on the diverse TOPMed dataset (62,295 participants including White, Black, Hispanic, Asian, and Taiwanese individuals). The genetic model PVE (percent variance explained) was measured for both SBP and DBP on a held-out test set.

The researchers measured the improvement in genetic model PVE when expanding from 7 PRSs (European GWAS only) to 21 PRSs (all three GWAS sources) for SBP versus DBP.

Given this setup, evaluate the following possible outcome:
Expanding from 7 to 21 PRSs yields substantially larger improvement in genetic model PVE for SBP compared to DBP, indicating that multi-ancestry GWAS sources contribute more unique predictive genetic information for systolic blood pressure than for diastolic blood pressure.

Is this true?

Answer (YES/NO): YES